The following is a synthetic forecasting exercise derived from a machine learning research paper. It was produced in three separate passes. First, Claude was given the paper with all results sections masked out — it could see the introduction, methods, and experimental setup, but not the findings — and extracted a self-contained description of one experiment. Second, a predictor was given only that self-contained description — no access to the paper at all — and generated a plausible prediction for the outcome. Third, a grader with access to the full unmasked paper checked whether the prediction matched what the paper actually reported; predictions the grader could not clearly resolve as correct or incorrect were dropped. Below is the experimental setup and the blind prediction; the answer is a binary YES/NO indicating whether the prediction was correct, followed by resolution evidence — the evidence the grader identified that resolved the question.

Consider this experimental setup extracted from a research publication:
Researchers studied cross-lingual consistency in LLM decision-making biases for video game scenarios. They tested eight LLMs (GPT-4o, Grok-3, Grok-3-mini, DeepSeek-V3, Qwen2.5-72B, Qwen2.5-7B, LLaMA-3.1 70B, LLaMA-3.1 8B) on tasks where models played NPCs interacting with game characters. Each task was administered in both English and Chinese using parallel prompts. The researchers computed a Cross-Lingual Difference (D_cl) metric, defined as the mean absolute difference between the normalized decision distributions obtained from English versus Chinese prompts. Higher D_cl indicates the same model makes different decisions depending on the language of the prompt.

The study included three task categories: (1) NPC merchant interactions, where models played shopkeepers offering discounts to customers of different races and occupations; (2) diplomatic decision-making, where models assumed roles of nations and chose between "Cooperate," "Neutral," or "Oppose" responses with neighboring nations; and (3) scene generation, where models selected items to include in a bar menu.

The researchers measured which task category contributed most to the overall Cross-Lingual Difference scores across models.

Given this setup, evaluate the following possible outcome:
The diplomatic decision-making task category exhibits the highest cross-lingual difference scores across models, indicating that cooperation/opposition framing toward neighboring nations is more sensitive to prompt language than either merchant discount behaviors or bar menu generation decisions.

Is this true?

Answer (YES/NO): NO